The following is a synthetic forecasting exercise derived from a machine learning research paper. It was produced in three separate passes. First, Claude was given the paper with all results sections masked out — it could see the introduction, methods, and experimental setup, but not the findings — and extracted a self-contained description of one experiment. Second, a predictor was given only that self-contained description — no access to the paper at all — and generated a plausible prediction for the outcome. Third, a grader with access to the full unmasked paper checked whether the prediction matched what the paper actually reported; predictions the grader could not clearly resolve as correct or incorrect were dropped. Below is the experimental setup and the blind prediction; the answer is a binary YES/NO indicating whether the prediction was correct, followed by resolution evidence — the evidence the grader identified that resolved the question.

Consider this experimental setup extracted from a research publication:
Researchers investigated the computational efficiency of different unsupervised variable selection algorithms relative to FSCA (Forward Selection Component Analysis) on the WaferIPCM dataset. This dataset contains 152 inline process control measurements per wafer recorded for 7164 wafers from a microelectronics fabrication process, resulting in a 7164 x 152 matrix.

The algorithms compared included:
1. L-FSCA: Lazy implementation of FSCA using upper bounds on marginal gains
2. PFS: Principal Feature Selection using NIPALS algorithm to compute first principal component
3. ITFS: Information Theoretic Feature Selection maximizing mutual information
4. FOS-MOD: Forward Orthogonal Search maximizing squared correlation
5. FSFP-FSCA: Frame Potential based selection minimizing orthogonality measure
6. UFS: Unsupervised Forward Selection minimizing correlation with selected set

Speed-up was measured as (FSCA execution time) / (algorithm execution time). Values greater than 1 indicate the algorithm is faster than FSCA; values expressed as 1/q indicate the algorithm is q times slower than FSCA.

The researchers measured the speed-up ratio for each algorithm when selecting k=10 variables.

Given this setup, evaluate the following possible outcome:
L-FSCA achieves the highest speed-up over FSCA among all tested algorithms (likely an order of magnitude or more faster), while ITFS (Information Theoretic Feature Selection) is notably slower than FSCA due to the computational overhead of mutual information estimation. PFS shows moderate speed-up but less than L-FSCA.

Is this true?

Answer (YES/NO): NO